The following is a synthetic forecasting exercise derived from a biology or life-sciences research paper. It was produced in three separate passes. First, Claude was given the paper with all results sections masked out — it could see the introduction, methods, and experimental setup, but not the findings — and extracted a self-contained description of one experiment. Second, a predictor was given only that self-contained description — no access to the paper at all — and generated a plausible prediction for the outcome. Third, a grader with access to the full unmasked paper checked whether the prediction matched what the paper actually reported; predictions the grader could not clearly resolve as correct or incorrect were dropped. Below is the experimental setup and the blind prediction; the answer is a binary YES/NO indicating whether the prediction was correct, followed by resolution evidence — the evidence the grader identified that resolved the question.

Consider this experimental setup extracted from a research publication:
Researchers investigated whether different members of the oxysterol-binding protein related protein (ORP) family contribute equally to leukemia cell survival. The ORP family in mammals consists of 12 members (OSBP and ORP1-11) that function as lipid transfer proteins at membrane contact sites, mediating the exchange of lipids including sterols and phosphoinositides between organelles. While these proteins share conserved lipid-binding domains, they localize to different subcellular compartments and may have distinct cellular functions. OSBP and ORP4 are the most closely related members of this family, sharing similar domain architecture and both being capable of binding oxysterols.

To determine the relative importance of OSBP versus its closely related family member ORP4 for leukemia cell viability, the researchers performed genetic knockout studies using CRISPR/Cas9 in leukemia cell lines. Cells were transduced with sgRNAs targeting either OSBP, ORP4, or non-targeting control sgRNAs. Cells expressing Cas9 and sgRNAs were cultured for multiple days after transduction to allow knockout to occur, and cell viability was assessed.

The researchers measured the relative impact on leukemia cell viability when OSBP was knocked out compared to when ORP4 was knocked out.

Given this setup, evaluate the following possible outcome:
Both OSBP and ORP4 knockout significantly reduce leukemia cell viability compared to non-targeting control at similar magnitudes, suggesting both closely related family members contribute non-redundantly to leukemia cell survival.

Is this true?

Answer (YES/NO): NO